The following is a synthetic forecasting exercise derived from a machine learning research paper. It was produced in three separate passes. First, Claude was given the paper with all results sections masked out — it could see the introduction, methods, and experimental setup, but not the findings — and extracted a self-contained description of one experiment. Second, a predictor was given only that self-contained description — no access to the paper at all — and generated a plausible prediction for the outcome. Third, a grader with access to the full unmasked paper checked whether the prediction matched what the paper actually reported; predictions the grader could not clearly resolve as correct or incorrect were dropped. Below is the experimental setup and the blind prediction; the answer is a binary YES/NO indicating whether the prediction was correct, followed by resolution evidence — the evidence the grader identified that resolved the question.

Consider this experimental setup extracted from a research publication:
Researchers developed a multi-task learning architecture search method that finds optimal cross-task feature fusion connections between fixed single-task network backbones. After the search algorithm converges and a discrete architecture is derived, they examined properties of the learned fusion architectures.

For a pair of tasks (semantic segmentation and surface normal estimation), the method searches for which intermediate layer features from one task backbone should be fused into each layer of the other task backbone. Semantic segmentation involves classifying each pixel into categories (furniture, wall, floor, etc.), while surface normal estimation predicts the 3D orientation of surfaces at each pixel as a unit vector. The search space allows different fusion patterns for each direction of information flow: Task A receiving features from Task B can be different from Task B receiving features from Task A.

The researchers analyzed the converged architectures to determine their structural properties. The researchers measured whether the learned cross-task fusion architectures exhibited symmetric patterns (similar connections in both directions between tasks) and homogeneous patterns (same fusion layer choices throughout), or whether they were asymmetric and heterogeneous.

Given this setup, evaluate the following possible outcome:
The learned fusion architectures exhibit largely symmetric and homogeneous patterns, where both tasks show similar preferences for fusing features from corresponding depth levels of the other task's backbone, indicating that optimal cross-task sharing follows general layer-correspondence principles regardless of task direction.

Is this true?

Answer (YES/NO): NO